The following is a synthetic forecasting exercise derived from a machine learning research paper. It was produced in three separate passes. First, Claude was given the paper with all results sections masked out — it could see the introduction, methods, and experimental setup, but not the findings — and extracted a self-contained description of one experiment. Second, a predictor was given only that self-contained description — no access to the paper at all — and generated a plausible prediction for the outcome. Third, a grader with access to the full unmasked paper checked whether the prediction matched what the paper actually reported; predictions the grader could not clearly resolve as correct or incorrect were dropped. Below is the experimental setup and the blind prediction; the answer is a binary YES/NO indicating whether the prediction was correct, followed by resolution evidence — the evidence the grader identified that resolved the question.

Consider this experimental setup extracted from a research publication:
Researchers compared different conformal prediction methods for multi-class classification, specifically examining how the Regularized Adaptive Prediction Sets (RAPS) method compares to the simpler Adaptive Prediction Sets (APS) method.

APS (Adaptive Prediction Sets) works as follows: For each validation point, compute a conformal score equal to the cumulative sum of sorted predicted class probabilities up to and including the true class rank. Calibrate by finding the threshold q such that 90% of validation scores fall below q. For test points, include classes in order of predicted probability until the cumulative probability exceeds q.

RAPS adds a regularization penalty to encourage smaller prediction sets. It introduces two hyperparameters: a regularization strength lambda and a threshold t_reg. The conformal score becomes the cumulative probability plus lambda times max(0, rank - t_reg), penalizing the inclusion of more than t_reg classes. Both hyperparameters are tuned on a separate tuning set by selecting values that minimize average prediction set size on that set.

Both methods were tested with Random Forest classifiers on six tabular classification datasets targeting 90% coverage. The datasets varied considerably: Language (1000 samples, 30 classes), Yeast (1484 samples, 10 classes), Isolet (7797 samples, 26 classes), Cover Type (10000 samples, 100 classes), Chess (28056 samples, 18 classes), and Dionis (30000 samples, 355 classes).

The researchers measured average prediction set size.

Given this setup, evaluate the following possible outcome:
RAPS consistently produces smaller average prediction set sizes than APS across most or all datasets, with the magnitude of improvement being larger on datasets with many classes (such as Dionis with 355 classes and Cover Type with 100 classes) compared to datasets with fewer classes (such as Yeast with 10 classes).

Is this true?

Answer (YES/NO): NO